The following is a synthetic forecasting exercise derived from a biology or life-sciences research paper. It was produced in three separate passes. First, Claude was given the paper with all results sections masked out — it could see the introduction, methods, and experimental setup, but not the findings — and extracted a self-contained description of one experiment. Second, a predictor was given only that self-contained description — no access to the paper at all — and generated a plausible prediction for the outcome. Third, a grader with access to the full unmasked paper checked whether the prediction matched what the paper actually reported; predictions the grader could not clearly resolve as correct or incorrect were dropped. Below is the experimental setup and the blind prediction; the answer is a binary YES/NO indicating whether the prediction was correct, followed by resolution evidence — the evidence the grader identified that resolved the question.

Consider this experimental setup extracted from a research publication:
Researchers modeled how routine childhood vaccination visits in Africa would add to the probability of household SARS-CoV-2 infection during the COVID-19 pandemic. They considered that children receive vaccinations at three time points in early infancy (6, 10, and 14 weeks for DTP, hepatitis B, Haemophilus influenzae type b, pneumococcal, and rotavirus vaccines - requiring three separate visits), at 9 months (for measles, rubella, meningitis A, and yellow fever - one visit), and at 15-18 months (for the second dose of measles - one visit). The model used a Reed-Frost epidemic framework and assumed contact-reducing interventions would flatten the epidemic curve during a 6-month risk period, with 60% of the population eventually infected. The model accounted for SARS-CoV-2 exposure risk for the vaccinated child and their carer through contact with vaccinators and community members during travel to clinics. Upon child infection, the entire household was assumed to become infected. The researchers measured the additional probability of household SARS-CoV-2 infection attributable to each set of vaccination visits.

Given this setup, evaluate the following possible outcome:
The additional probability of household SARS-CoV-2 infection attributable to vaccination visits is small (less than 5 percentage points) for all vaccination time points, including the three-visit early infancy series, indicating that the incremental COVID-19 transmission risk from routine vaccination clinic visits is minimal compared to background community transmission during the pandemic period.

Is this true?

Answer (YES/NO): NO